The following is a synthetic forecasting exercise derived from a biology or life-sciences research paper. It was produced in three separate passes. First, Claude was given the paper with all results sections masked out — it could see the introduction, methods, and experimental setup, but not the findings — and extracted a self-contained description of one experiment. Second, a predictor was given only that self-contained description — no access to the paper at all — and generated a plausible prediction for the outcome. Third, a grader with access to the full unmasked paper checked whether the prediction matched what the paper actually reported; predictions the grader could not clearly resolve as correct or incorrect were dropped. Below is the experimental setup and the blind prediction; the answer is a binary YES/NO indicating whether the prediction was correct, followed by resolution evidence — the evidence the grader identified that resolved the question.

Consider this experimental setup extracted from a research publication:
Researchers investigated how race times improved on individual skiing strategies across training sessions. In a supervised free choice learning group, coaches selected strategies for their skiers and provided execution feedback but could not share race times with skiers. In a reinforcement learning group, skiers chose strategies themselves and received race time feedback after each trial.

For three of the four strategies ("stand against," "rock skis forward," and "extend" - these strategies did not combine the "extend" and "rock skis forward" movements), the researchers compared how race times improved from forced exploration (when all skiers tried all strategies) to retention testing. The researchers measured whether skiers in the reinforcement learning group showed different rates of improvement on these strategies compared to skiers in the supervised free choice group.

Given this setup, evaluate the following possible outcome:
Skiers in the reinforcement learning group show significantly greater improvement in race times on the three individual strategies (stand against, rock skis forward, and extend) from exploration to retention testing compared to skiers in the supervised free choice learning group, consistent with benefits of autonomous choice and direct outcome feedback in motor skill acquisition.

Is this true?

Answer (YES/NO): NO